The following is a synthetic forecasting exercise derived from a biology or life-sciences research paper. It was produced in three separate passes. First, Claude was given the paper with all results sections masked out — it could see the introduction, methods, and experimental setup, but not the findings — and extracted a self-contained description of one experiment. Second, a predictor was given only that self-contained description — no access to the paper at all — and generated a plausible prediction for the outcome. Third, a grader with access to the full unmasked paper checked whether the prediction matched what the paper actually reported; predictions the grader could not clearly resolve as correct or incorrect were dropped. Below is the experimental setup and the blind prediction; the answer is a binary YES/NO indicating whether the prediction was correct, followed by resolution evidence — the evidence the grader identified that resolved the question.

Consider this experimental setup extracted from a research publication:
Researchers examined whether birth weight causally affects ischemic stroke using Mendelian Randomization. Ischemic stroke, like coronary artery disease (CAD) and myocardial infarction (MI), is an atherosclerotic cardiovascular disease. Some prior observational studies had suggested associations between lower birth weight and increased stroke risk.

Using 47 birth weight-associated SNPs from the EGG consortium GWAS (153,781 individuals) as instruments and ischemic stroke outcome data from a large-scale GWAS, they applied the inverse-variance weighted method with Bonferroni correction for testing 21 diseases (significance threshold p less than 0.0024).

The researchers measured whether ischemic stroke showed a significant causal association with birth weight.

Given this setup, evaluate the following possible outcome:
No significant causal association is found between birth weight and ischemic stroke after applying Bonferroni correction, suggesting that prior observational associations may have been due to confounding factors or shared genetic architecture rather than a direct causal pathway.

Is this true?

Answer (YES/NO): YES